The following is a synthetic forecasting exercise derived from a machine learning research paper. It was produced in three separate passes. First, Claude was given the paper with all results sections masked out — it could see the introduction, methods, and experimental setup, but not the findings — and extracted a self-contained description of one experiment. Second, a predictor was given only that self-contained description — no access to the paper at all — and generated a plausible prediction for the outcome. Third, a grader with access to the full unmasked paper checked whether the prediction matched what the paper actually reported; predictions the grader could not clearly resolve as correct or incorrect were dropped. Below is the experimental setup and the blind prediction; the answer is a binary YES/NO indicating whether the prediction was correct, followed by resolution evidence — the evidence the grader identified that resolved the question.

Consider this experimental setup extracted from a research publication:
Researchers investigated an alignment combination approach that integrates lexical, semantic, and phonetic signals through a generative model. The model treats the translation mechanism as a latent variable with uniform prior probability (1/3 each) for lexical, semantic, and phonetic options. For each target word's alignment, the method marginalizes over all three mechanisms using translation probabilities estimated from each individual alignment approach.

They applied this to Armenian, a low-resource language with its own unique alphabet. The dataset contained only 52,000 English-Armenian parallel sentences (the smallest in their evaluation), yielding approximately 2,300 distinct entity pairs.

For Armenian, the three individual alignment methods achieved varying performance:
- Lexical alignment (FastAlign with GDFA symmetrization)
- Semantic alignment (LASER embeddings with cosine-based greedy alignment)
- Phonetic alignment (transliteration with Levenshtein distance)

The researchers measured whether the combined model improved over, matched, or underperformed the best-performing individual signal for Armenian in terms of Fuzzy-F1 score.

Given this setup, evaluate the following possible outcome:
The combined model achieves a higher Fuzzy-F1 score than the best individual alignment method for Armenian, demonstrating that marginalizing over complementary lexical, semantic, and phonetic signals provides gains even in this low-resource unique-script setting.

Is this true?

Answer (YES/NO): NO